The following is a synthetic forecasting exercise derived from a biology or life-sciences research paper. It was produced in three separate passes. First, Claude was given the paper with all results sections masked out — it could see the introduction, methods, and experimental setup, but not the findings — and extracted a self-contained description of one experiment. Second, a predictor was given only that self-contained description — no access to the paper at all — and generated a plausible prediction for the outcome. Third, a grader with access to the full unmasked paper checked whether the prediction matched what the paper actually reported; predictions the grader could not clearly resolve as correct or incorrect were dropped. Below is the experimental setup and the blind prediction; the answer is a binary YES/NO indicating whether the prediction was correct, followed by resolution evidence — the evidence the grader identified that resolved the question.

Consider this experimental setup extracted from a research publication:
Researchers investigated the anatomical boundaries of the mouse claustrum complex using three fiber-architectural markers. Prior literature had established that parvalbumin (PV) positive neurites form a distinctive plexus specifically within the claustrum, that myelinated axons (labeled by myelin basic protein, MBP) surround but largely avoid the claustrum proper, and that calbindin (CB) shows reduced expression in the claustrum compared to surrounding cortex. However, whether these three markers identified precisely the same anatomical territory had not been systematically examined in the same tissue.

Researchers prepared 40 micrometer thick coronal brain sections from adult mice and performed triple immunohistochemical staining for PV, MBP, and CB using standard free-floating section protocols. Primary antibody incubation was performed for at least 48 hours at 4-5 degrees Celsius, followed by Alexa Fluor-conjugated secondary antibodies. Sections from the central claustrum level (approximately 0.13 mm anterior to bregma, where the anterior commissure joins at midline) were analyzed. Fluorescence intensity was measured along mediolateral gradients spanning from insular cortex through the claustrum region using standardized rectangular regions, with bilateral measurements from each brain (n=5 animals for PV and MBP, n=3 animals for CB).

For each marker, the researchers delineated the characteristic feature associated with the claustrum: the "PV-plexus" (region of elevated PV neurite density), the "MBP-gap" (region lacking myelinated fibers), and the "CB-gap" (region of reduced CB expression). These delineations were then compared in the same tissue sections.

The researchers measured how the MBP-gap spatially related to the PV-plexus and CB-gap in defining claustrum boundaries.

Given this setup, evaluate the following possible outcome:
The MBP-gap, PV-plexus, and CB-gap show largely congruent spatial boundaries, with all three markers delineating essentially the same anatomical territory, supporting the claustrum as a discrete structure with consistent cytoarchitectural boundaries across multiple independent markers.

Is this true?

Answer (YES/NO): NO